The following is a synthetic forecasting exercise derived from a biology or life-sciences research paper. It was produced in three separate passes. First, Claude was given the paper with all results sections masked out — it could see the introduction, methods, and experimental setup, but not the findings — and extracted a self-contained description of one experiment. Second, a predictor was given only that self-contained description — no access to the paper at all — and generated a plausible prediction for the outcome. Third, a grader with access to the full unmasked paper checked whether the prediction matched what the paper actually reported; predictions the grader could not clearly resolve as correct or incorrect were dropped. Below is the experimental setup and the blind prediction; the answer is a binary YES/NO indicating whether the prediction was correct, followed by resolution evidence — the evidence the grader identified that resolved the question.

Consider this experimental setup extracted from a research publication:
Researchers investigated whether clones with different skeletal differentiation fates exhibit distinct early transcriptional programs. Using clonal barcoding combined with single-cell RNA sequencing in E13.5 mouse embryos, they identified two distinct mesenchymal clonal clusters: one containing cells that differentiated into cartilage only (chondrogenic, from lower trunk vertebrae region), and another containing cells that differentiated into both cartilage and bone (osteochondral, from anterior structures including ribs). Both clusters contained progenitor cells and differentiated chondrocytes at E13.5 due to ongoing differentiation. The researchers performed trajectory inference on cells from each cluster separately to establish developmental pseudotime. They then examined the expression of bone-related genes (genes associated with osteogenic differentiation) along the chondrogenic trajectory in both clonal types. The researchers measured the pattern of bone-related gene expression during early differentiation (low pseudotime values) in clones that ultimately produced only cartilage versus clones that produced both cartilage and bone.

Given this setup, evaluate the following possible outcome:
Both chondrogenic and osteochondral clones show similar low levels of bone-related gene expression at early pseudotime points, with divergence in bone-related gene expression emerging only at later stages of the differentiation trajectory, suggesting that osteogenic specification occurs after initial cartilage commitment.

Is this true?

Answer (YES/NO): NO